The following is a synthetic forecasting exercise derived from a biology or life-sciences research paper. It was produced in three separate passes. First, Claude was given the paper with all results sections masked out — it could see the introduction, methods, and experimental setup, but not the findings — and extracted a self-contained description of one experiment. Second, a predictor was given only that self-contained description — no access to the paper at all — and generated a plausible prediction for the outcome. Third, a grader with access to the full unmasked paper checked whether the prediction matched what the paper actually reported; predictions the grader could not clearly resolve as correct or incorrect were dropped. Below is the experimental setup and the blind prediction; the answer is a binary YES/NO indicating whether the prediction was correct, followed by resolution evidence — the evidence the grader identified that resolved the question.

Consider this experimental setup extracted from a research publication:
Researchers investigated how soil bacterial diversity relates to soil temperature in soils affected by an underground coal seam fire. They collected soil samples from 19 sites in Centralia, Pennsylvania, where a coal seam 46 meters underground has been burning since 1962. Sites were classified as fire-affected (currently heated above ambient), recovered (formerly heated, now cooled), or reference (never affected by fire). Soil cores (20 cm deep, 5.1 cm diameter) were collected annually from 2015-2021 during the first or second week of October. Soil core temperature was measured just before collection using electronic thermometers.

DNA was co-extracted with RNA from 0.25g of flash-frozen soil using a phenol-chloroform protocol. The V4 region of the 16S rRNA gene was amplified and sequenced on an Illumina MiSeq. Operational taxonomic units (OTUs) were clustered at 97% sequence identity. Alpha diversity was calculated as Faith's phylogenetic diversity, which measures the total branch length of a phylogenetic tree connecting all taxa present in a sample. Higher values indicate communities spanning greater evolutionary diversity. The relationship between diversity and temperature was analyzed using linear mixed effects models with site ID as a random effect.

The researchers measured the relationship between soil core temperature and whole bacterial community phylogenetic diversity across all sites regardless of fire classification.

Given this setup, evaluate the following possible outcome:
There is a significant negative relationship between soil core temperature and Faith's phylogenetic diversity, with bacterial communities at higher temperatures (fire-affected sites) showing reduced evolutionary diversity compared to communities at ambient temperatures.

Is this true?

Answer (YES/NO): YES